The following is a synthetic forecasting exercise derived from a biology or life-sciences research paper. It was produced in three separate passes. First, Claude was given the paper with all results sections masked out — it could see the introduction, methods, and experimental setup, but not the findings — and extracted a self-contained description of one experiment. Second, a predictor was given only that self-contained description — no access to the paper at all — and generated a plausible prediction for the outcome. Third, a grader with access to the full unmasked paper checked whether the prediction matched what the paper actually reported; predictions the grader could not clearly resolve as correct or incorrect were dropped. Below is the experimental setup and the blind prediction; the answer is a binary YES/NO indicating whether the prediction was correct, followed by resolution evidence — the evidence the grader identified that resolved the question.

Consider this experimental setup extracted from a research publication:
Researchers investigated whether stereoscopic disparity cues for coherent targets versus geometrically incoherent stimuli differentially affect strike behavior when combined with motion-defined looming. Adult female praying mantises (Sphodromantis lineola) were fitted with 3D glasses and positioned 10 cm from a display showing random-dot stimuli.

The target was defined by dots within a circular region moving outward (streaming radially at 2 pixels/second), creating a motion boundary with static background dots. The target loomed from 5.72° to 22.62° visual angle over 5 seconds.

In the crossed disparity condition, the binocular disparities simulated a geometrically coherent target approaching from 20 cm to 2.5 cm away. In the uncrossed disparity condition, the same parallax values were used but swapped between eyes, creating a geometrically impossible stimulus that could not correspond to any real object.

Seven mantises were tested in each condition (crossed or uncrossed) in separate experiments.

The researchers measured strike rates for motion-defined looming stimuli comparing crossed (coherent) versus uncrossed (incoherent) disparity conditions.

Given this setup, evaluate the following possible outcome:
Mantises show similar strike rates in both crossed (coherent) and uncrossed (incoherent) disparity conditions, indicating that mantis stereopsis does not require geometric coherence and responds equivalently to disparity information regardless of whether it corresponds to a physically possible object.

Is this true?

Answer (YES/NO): NO